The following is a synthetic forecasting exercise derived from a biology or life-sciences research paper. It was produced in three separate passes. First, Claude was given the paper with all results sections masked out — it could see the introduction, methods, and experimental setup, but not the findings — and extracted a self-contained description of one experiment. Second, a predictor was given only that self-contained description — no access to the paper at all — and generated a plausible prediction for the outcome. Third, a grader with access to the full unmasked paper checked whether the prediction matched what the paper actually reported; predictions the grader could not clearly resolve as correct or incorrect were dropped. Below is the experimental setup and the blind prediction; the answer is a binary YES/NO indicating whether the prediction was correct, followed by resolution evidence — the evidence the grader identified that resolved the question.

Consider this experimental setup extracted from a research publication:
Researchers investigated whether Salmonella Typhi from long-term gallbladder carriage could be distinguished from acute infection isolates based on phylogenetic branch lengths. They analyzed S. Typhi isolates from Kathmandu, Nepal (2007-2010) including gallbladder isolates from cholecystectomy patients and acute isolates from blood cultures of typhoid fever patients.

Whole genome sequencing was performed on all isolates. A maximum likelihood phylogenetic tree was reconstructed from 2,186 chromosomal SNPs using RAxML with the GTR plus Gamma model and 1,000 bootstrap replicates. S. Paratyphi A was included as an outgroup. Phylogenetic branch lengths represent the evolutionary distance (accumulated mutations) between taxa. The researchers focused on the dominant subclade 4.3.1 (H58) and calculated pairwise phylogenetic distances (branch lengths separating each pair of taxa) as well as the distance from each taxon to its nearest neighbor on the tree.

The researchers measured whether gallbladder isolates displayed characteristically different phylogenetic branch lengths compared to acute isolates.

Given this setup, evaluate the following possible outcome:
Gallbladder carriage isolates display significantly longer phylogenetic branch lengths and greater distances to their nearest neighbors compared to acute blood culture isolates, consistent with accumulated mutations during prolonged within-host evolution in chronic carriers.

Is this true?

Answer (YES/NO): YES